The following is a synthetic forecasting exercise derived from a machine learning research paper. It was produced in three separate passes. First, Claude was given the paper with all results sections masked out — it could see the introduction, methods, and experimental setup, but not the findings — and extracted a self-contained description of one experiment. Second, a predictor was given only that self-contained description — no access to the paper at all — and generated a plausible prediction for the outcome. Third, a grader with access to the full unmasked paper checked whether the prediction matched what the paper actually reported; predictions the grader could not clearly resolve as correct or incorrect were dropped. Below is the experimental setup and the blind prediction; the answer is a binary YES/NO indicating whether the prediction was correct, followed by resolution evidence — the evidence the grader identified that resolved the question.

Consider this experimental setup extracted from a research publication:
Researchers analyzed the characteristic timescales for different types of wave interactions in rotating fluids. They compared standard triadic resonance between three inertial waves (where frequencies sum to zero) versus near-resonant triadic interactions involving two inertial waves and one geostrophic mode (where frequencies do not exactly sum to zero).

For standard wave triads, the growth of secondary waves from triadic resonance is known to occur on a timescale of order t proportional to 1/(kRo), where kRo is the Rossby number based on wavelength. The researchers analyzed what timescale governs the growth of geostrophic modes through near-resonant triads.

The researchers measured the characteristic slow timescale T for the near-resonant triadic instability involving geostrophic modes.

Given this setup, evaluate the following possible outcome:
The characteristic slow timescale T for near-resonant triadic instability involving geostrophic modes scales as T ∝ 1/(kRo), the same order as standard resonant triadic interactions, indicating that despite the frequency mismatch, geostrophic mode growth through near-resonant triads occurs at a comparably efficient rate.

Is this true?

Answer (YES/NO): NO